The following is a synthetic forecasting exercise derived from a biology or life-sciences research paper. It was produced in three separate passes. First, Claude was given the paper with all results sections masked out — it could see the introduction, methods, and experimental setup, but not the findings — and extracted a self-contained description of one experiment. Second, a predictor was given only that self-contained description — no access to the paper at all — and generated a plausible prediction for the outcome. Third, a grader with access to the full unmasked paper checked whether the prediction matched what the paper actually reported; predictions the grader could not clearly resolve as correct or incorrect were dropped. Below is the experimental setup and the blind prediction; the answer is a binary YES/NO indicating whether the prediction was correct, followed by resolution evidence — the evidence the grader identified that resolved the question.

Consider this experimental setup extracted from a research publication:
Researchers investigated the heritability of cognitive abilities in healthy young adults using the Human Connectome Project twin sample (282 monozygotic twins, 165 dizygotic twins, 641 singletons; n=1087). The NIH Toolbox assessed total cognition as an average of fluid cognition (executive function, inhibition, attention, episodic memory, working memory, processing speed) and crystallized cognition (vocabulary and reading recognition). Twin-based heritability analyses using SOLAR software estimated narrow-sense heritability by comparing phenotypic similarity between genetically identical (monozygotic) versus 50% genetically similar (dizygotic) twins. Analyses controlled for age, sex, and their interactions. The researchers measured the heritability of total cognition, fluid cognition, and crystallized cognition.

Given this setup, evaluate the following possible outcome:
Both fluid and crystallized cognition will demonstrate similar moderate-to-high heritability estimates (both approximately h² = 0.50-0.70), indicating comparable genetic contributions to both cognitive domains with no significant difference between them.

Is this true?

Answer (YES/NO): NO